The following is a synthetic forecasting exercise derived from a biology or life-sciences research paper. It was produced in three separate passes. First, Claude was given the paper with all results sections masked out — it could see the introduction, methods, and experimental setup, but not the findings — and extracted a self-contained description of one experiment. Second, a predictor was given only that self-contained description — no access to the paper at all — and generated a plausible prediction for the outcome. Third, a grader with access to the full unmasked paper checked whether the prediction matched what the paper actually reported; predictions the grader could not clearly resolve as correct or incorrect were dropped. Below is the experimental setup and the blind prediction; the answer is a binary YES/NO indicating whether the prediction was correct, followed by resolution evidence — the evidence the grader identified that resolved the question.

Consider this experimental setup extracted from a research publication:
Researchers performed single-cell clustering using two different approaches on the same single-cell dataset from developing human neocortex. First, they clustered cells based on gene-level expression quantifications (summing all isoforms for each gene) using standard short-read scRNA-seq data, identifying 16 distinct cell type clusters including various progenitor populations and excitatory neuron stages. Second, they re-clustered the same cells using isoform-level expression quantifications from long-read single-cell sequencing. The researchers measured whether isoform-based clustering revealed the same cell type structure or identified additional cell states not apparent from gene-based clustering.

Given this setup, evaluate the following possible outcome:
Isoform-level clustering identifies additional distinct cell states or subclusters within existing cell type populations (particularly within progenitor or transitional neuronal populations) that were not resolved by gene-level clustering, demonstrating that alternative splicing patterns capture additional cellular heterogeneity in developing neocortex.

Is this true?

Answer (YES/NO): YES